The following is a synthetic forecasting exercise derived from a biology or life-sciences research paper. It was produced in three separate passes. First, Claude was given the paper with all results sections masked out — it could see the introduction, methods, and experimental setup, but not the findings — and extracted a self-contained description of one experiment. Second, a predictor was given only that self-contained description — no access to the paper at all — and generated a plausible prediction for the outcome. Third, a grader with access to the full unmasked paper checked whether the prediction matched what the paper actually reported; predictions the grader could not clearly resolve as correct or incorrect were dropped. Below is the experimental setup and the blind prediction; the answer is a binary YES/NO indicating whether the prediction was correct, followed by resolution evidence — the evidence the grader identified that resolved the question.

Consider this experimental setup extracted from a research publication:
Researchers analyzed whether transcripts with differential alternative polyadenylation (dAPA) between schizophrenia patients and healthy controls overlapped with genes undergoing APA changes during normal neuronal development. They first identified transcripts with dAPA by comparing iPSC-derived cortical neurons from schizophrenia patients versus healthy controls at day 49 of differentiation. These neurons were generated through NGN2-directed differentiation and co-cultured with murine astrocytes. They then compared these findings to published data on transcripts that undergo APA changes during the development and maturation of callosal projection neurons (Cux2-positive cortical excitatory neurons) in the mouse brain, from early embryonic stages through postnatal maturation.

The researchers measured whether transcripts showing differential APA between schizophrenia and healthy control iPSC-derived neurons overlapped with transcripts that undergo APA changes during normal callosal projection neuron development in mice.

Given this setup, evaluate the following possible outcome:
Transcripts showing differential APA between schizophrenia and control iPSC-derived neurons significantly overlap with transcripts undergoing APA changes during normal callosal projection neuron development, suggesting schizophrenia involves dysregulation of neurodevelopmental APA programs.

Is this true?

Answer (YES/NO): YES